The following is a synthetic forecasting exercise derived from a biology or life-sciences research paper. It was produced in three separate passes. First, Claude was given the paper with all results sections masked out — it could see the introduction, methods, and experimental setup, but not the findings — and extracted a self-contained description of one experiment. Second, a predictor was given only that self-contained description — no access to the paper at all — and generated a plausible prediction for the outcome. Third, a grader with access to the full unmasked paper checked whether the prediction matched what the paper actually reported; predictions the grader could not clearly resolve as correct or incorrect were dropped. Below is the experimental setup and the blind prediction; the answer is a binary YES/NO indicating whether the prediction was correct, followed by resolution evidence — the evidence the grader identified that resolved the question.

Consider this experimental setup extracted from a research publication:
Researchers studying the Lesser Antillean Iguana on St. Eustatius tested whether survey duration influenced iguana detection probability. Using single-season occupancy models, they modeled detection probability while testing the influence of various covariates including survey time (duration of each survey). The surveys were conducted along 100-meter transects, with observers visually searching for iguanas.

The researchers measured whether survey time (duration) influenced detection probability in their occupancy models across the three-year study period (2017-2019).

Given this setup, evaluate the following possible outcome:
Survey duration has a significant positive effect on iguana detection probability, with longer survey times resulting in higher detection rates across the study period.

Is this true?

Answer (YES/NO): NO